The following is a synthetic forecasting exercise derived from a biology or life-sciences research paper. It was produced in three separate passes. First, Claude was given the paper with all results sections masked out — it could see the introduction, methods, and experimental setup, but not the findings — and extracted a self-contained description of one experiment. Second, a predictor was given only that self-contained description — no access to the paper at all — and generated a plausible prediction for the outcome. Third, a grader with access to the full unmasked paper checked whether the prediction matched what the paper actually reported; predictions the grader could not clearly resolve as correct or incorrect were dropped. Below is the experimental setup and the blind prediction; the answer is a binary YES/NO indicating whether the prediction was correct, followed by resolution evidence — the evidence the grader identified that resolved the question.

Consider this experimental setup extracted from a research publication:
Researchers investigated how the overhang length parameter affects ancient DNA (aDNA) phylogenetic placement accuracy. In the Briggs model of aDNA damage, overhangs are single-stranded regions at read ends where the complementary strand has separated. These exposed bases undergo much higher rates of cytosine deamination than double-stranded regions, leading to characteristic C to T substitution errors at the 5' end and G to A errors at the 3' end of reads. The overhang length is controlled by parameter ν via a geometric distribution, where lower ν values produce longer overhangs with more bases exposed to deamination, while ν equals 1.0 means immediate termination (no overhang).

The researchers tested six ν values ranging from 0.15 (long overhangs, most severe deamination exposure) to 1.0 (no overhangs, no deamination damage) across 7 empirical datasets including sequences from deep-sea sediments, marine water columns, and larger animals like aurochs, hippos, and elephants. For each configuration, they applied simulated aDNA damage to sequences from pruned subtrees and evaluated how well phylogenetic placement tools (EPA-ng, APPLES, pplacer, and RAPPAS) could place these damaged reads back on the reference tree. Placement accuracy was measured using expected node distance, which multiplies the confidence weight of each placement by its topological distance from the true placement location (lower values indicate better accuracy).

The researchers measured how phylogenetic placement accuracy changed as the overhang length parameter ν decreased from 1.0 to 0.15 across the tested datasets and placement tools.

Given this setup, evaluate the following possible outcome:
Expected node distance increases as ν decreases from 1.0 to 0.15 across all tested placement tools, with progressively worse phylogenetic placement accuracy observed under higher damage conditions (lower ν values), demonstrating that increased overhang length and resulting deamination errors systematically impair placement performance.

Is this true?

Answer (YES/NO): NO